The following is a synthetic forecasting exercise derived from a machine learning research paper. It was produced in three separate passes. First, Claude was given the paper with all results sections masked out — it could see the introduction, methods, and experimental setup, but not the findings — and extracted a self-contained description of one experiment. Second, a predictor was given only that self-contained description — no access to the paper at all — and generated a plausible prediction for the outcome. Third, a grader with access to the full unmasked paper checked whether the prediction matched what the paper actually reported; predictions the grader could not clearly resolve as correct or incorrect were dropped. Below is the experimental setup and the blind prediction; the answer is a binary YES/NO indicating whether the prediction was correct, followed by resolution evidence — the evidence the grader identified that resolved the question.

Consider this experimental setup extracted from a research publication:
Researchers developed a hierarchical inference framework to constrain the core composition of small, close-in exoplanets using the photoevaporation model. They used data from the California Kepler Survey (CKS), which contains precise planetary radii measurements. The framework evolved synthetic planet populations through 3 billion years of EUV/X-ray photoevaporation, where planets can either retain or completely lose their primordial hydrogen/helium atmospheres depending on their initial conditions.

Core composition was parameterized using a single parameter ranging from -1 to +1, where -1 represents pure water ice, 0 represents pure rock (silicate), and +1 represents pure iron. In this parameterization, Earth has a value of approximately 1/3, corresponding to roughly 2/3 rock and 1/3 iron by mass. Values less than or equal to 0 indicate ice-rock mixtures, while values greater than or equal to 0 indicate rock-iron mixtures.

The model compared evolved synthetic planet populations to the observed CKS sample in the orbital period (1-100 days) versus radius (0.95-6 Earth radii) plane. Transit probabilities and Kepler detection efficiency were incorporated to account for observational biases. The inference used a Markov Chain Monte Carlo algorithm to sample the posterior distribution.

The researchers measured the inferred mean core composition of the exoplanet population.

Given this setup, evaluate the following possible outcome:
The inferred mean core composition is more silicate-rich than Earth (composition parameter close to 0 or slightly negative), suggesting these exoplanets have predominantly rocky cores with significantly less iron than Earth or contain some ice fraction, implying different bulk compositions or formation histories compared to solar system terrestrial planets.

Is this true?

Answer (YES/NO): NO